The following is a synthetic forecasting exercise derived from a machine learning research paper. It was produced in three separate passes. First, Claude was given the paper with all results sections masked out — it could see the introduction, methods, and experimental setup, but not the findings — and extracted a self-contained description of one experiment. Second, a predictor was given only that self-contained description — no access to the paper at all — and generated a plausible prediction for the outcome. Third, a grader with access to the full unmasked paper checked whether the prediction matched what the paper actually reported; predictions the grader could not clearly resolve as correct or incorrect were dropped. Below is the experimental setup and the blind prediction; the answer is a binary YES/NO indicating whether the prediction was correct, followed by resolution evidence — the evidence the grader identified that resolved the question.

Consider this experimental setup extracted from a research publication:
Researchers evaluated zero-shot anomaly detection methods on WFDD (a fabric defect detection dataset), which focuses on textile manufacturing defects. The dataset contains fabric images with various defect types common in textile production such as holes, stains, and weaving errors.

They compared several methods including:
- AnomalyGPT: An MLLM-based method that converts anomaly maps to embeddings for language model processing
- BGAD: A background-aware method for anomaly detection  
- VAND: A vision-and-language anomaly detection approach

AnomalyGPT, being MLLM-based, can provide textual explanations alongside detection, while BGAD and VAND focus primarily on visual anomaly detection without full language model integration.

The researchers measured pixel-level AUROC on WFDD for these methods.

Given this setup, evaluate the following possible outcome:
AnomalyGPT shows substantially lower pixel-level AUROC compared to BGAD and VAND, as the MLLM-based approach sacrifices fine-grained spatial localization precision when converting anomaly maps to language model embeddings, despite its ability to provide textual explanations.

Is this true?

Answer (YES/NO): NO